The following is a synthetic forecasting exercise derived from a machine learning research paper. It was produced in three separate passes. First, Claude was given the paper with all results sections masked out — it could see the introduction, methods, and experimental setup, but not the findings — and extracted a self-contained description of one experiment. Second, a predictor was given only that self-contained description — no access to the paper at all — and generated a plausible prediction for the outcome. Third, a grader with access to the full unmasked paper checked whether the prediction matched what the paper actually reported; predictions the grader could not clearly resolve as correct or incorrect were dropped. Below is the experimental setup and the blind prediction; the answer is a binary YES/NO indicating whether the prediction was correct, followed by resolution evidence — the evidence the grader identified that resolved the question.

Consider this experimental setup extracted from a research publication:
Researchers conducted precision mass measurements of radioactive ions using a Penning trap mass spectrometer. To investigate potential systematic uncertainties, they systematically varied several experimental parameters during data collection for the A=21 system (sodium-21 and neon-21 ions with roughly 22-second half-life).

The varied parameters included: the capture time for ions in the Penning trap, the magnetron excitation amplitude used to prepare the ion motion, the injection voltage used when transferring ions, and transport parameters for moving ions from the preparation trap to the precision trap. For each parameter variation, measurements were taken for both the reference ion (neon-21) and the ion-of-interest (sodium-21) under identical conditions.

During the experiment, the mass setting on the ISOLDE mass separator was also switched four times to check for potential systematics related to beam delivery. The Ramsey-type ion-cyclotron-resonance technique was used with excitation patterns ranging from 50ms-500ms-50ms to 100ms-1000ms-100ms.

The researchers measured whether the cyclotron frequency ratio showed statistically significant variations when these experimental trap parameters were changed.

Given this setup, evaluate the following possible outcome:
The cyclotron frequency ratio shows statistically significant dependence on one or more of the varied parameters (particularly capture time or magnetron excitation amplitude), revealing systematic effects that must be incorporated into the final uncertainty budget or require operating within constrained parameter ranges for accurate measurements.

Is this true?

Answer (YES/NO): NO